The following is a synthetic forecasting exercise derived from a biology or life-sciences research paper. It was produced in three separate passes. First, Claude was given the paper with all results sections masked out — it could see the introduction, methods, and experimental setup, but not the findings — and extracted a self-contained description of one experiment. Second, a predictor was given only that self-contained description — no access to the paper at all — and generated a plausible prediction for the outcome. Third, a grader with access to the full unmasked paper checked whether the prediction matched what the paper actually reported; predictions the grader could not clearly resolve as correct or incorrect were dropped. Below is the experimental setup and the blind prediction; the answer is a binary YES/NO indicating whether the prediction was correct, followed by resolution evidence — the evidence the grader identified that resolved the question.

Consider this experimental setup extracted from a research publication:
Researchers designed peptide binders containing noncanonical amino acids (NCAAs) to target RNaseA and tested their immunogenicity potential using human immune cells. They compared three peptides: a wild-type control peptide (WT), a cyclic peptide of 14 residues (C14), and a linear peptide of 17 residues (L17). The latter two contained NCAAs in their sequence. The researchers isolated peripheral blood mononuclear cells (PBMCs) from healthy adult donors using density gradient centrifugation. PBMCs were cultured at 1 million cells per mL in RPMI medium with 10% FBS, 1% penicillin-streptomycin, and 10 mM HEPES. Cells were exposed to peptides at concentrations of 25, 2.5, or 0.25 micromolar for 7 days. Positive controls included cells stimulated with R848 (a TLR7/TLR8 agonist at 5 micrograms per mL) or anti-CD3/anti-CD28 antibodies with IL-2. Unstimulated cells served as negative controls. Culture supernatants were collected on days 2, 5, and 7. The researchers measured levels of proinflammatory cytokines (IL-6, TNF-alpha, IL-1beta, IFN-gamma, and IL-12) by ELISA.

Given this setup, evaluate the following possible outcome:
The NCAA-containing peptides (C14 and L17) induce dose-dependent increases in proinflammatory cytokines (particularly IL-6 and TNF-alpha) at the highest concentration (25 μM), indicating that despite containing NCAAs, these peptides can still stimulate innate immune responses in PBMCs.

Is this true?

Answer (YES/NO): NO